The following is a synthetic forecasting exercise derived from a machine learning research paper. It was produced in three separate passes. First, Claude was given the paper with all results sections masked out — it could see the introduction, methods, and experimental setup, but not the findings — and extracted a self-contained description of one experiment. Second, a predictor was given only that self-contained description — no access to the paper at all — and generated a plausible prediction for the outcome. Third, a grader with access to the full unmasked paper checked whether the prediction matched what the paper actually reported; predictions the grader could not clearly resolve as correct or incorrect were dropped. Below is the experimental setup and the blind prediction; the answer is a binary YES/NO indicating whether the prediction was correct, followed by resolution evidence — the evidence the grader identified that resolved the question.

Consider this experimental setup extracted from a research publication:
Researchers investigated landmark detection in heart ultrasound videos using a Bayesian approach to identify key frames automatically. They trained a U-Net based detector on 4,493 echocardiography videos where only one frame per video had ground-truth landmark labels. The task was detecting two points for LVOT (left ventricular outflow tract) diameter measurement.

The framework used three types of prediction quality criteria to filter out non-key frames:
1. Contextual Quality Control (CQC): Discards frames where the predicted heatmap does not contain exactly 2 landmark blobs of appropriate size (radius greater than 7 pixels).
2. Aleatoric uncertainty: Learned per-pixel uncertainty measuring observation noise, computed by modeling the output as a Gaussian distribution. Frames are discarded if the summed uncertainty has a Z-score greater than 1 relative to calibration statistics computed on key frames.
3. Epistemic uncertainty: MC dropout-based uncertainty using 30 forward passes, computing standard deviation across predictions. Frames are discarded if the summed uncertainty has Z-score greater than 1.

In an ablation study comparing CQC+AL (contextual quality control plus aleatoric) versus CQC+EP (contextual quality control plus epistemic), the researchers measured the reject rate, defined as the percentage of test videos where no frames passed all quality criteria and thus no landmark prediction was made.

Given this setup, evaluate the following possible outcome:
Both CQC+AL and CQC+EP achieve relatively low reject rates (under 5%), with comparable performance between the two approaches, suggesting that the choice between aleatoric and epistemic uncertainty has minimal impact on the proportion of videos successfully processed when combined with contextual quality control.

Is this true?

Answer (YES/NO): NO